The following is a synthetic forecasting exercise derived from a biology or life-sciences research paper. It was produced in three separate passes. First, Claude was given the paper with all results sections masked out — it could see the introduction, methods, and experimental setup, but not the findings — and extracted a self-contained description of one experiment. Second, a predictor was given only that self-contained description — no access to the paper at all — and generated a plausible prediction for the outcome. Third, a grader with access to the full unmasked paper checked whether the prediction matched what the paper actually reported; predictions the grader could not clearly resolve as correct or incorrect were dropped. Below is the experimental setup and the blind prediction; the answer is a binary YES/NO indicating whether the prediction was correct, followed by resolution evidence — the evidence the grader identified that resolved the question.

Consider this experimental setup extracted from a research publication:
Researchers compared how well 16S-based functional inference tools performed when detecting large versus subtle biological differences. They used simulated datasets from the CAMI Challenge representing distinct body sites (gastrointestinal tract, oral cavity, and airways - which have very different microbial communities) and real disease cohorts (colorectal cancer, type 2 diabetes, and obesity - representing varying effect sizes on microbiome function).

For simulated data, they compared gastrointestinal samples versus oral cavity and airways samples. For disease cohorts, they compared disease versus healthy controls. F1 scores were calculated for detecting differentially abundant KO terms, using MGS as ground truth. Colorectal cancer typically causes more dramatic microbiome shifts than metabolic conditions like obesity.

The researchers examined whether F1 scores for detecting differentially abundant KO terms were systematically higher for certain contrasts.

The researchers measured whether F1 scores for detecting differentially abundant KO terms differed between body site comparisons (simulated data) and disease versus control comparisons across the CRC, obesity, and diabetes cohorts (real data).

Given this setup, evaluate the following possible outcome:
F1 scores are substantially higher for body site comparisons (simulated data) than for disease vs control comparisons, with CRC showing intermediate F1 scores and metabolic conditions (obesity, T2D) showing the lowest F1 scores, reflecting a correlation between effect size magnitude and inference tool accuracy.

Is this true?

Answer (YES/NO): YES